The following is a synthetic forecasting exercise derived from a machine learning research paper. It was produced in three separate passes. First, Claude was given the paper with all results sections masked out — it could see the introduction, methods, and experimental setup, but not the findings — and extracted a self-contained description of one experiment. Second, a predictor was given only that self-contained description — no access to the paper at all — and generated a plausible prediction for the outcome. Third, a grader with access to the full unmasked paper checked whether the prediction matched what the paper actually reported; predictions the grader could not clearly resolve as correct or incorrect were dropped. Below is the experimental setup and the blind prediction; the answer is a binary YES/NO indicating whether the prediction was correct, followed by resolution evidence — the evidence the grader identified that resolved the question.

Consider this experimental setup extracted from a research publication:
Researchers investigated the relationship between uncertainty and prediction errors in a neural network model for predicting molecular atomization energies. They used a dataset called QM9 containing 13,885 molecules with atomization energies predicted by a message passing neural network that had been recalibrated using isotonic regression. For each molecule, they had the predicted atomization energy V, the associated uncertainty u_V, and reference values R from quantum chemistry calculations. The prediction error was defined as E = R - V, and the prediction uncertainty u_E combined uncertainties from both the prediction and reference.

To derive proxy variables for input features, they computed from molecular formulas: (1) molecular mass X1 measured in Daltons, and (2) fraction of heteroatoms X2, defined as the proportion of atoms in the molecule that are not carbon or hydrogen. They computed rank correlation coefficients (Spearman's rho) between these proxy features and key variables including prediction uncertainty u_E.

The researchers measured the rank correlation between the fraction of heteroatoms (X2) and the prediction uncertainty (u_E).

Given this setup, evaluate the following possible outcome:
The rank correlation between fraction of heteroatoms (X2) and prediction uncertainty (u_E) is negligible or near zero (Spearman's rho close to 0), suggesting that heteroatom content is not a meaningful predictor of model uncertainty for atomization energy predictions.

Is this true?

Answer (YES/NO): NO